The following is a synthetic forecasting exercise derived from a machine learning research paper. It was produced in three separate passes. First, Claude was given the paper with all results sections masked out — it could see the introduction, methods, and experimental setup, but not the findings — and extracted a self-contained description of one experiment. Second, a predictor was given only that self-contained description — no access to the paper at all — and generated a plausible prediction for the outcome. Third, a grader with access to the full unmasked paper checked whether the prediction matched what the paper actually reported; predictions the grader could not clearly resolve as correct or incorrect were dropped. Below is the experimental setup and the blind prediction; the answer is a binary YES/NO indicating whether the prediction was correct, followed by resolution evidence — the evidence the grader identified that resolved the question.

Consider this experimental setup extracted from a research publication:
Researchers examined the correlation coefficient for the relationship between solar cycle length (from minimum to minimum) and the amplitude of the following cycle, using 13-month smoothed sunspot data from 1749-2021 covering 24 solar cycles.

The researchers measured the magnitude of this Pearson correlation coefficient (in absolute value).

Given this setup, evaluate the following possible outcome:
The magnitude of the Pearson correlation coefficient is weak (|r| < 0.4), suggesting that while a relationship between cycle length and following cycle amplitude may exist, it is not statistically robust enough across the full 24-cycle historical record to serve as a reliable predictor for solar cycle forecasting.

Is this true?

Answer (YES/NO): NO